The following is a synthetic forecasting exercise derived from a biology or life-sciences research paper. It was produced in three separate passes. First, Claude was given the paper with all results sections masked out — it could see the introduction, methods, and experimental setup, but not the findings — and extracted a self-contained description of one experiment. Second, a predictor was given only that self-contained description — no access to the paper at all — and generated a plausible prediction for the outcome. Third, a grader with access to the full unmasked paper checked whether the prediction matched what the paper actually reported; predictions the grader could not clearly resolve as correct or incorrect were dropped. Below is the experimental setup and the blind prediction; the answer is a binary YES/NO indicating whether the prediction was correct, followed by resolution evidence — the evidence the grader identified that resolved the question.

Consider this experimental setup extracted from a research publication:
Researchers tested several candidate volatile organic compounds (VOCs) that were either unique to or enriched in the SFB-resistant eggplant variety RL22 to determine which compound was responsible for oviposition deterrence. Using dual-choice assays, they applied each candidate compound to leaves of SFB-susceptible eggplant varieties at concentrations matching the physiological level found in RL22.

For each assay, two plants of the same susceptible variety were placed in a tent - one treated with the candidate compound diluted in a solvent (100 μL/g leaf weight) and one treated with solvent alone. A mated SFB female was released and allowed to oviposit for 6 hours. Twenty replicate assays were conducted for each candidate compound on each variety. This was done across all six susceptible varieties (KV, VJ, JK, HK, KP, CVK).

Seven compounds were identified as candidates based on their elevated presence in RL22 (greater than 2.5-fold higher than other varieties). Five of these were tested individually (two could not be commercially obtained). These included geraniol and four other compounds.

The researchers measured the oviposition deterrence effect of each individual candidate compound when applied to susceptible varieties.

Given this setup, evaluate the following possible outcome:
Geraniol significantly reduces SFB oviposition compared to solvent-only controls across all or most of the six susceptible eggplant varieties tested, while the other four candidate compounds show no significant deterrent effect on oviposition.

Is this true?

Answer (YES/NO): NO